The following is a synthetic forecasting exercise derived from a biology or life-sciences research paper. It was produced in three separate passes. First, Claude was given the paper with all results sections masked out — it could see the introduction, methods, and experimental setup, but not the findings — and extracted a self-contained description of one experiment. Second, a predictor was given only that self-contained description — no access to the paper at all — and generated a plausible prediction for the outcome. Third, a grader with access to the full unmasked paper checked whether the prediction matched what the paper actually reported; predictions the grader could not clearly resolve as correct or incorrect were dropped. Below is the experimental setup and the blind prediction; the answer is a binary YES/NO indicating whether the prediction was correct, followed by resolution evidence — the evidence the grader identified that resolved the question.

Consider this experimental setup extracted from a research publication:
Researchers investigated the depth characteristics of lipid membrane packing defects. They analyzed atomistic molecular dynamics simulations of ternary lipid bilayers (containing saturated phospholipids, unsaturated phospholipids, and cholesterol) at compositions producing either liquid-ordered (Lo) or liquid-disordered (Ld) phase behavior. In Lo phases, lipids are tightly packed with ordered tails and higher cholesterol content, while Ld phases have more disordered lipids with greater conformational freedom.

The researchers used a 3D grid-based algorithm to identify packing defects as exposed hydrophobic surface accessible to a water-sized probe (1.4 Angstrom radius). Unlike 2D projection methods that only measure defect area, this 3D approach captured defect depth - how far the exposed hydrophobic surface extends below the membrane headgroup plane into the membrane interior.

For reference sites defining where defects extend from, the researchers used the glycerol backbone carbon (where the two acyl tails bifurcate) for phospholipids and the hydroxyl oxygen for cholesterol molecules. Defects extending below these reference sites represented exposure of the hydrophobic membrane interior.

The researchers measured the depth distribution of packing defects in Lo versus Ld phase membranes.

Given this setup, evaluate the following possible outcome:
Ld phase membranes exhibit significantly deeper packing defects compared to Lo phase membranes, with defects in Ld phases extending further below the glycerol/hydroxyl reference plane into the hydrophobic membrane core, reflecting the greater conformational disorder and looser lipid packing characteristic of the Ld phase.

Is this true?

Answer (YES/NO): YES